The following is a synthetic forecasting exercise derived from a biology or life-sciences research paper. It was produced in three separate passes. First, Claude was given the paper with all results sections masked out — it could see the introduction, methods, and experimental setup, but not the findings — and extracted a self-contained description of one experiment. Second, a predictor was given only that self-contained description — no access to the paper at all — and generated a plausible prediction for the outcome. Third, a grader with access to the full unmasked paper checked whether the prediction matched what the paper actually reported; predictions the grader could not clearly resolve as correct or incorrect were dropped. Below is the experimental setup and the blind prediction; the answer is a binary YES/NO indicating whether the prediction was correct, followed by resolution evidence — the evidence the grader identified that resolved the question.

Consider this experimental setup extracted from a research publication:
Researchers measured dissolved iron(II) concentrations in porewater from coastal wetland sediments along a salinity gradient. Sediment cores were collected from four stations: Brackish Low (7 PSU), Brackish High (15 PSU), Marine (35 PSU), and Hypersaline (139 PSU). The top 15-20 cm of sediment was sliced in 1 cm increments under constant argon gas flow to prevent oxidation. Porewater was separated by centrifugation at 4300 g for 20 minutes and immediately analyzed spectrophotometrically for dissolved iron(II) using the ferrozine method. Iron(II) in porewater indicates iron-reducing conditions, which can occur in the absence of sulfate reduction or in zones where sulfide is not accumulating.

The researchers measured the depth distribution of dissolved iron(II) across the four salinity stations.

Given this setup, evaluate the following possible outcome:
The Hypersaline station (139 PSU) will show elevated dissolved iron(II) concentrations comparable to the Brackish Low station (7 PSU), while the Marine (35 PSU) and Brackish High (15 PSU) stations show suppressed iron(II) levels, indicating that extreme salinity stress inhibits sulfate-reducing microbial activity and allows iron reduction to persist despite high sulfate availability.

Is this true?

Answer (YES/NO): NO